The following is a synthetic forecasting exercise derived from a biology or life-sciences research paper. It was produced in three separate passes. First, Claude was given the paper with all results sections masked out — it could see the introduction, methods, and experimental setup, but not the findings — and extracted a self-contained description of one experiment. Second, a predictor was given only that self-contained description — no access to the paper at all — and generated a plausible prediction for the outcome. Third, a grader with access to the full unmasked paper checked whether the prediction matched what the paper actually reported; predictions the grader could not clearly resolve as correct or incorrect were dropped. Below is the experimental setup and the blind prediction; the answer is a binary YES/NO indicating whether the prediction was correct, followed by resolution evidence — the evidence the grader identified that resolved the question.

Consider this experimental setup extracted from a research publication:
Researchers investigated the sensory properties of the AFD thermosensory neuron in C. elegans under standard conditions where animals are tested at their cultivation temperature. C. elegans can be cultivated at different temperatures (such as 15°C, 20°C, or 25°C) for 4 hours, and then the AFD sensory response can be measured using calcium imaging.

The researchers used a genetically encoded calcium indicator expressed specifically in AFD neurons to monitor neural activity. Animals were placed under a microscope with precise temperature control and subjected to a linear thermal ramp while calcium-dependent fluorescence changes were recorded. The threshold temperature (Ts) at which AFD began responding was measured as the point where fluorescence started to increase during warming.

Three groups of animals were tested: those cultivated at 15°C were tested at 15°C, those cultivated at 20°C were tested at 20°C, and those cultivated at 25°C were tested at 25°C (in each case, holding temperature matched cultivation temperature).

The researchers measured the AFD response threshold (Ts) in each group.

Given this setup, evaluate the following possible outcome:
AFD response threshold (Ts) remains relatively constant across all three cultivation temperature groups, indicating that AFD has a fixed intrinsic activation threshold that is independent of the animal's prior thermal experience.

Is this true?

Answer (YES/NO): NO